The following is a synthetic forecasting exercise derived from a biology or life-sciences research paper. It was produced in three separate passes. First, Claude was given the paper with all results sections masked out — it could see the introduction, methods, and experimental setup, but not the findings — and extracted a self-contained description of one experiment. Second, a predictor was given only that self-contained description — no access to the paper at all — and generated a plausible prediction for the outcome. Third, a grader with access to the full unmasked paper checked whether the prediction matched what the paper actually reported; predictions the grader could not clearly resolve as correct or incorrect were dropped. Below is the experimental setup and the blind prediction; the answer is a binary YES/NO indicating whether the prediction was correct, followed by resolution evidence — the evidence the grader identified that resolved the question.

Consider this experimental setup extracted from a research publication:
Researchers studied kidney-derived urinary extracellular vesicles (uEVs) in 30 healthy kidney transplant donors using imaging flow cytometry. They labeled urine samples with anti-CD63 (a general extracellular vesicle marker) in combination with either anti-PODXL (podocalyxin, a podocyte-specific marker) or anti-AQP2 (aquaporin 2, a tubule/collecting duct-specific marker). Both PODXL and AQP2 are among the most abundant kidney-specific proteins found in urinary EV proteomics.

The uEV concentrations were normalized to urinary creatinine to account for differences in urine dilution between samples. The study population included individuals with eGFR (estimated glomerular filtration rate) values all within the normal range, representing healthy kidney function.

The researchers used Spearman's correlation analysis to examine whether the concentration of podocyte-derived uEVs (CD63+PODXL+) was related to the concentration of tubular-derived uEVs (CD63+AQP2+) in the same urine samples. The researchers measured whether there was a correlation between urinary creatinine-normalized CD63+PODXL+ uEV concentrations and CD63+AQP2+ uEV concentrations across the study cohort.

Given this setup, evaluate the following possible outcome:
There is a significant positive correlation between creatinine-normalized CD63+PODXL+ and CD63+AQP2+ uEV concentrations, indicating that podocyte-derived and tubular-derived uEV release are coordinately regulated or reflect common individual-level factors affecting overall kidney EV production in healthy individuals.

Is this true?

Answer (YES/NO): YES